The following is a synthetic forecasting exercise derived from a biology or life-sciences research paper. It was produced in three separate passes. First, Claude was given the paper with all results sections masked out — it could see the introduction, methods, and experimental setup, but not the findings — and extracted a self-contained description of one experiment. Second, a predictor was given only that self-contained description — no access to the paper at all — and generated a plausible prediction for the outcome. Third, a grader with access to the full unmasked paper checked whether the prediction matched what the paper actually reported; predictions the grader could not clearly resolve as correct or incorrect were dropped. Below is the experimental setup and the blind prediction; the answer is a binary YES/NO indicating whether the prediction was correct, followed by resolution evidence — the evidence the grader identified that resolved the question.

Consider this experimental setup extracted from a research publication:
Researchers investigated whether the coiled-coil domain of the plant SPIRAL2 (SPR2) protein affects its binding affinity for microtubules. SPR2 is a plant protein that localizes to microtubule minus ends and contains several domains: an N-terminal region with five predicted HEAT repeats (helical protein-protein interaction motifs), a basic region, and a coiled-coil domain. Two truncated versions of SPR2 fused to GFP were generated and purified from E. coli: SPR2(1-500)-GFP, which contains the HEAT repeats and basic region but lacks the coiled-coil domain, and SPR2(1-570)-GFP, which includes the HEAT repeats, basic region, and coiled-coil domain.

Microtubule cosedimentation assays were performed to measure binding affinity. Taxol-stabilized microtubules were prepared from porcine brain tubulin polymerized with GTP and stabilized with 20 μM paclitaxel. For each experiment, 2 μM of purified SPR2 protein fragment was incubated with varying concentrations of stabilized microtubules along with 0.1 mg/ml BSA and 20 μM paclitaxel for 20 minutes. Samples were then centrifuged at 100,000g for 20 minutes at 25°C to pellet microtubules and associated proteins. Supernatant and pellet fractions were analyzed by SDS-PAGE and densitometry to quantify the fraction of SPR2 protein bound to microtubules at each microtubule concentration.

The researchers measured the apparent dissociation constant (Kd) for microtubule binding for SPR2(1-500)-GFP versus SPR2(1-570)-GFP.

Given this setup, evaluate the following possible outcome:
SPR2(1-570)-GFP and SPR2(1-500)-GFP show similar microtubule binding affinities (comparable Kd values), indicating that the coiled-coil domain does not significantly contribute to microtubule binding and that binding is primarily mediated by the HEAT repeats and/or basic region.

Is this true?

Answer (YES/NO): NO